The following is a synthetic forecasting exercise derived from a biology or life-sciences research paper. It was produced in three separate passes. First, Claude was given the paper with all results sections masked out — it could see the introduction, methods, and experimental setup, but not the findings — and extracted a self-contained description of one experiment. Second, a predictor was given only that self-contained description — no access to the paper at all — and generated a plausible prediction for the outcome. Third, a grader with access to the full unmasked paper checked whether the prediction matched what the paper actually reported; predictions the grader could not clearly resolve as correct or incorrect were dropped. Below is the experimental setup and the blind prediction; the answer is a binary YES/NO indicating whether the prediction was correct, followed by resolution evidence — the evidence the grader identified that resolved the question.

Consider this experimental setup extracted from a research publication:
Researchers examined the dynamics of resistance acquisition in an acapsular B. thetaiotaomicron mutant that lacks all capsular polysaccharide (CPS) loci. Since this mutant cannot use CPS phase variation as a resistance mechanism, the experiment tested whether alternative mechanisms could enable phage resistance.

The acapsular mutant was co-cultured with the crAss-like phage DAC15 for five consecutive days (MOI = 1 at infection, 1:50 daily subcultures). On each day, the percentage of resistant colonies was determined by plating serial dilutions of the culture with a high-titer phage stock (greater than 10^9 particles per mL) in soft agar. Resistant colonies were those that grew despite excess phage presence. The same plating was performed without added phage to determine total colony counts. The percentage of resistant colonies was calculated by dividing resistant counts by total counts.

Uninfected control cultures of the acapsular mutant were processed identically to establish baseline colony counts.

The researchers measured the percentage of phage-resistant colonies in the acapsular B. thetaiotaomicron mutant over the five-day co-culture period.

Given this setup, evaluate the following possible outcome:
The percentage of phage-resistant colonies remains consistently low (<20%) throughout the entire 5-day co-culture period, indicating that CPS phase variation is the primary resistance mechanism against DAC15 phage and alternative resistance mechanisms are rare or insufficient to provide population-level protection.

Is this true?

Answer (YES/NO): NO